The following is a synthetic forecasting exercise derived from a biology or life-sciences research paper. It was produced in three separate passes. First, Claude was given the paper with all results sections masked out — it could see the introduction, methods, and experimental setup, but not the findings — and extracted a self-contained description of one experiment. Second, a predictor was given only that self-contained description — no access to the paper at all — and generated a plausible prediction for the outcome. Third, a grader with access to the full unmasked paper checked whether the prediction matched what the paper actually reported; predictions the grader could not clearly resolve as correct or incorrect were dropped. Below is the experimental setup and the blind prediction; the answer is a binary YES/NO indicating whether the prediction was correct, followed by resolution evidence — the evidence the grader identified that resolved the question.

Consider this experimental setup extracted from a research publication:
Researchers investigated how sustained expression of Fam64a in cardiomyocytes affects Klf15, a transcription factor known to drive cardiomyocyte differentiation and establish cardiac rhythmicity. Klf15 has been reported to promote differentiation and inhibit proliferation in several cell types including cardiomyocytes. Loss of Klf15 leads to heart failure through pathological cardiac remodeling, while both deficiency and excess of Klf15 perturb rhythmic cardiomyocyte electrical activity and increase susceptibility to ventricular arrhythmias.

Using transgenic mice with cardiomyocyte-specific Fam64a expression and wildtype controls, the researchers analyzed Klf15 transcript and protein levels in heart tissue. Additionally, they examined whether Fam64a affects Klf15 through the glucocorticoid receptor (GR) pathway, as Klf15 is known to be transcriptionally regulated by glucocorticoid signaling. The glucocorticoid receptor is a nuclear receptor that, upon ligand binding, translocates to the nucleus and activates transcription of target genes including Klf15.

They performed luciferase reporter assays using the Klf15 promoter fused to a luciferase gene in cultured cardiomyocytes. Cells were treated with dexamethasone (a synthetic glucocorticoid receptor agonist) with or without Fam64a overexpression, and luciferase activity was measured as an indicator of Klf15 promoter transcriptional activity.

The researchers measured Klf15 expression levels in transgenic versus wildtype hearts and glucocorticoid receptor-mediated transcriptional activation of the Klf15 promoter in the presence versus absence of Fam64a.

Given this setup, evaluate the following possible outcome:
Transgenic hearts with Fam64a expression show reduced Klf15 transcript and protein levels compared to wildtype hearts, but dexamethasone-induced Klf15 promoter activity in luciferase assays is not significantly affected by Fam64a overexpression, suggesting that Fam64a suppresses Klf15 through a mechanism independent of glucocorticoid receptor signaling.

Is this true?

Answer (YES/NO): NO